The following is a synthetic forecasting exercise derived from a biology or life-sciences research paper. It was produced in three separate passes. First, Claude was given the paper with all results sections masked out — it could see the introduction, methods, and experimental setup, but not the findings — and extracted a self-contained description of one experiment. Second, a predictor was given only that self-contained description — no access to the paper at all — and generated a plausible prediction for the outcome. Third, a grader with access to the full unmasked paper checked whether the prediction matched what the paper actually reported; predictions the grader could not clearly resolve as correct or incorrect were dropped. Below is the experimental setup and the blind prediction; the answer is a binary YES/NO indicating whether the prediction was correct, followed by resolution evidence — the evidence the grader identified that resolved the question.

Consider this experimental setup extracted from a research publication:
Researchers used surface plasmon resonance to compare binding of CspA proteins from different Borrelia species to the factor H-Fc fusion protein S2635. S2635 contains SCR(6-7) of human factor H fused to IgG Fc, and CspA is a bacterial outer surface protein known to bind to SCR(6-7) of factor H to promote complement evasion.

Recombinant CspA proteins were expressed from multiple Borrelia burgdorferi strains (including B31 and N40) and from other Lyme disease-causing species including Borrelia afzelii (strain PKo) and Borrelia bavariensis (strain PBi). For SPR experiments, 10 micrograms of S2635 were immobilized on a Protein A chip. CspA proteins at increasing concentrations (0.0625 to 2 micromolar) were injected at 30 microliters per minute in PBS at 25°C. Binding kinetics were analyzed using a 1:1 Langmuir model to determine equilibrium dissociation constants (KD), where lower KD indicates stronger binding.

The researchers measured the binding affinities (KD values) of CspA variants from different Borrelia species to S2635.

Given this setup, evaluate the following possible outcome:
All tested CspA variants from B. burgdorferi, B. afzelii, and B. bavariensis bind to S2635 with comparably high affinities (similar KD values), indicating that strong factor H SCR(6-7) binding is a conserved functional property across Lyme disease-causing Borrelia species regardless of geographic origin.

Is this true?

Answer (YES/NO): NO